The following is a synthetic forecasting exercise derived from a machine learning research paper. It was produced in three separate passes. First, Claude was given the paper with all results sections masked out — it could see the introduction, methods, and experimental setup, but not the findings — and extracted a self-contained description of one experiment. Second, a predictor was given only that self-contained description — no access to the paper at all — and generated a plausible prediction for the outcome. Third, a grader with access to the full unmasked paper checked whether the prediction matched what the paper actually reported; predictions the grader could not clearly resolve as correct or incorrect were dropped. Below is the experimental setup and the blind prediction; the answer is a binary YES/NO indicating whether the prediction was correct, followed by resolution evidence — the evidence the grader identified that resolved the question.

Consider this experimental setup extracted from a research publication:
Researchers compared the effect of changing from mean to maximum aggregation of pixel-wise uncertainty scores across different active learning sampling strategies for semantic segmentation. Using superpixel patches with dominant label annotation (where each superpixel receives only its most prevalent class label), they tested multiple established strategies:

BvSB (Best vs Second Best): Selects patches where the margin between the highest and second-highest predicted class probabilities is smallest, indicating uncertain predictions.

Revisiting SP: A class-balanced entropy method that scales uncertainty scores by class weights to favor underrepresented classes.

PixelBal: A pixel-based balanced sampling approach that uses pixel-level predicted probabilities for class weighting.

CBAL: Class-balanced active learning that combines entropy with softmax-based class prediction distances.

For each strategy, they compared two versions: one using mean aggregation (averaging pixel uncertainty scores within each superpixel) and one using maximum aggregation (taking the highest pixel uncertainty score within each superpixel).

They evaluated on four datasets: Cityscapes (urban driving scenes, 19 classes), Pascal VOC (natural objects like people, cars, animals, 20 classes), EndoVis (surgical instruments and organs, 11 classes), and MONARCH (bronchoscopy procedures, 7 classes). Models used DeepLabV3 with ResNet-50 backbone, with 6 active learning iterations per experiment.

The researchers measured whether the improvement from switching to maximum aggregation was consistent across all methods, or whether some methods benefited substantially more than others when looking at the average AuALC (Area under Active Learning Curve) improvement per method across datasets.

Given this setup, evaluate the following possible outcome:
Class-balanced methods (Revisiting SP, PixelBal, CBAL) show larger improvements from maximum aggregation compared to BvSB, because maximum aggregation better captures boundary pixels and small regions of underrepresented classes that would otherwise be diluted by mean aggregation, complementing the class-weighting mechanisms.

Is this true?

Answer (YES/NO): NO